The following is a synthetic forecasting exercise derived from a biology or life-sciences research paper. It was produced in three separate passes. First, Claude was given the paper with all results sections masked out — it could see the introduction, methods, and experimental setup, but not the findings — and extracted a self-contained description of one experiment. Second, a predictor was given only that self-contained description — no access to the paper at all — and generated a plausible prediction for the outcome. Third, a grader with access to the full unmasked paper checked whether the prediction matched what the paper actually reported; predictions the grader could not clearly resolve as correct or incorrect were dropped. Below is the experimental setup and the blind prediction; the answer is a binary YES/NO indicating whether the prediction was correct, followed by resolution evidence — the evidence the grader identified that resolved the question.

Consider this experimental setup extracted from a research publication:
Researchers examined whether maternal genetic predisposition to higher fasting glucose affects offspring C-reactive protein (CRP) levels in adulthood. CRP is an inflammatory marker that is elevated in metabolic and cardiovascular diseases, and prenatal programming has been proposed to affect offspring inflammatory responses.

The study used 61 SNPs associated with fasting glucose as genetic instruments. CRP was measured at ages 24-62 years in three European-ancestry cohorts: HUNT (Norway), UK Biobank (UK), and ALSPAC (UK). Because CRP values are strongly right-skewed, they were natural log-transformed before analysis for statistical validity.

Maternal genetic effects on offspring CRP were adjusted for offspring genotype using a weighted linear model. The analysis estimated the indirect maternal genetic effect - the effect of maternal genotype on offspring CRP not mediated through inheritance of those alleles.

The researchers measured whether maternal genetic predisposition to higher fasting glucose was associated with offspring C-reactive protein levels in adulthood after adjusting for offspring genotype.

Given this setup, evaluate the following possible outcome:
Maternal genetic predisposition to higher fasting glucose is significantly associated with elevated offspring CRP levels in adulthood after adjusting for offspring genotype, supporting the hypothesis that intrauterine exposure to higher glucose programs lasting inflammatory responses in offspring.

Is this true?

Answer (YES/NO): NO